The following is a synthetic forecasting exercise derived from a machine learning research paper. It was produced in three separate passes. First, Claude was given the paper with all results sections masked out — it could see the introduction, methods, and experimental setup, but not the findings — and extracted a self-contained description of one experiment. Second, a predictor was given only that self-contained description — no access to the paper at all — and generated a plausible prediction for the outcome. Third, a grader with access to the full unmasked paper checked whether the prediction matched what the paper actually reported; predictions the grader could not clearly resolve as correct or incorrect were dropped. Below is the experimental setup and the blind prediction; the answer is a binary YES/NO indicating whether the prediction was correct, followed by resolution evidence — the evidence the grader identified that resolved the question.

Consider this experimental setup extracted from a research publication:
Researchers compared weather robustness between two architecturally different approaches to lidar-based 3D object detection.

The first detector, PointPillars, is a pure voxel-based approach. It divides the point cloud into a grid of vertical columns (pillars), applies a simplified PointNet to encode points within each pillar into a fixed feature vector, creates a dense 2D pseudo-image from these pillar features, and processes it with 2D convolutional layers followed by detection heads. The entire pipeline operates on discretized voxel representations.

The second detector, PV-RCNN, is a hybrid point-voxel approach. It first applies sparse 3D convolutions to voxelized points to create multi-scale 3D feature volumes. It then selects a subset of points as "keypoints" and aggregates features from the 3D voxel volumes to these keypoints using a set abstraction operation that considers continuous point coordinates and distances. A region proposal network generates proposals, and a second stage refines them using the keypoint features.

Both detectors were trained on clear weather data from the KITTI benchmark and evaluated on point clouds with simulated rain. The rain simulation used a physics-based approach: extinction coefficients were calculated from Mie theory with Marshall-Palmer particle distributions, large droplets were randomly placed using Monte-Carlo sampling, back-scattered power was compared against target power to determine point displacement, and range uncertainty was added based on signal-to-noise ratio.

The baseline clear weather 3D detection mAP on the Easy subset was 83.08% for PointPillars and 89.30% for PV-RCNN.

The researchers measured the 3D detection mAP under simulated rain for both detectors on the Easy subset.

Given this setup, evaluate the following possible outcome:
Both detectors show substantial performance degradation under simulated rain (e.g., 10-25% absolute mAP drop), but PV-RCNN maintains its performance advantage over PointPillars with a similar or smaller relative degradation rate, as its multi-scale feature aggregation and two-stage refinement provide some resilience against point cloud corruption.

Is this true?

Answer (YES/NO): NO